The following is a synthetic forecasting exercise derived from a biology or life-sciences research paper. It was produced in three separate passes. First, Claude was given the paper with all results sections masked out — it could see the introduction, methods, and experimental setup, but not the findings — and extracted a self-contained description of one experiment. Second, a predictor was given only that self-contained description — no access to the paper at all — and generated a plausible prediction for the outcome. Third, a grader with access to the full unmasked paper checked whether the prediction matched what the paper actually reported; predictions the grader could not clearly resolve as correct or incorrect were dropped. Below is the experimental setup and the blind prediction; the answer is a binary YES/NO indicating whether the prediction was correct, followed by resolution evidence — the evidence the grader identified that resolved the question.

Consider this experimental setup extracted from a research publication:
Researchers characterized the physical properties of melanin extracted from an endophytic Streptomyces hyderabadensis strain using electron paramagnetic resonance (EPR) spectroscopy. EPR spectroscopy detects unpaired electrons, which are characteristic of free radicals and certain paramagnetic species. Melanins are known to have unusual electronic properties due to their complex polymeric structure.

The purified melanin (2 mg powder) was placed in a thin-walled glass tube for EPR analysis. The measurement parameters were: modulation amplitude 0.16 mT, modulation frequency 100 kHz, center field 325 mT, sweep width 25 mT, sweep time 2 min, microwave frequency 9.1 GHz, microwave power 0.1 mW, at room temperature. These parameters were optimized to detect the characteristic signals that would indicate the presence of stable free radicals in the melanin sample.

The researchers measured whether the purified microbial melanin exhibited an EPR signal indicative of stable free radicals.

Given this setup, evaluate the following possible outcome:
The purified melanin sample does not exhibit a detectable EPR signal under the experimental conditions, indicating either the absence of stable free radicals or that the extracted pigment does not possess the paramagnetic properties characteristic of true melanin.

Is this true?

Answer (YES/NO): NO